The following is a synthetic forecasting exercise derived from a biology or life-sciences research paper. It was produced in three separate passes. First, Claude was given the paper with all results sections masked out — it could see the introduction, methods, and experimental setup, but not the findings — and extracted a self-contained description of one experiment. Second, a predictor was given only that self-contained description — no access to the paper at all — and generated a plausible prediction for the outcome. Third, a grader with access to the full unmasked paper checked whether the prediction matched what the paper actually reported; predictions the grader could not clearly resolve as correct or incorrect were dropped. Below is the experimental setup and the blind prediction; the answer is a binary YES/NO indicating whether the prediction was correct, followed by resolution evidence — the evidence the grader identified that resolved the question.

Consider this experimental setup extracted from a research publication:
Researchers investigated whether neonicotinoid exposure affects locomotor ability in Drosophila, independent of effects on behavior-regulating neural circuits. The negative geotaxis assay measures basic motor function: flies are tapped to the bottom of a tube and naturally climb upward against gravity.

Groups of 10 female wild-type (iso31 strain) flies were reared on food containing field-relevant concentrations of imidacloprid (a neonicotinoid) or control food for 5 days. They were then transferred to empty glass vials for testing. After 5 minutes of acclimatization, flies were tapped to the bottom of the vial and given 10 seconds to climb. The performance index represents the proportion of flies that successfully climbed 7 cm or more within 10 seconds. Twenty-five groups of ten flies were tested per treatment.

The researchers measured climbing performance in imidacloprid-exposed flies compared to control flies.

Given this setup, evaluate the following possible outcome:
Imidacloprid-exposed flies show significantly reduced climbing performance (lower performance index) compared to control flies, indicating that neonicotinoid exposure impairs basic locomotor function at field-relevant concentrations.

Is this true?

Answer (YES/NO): YES